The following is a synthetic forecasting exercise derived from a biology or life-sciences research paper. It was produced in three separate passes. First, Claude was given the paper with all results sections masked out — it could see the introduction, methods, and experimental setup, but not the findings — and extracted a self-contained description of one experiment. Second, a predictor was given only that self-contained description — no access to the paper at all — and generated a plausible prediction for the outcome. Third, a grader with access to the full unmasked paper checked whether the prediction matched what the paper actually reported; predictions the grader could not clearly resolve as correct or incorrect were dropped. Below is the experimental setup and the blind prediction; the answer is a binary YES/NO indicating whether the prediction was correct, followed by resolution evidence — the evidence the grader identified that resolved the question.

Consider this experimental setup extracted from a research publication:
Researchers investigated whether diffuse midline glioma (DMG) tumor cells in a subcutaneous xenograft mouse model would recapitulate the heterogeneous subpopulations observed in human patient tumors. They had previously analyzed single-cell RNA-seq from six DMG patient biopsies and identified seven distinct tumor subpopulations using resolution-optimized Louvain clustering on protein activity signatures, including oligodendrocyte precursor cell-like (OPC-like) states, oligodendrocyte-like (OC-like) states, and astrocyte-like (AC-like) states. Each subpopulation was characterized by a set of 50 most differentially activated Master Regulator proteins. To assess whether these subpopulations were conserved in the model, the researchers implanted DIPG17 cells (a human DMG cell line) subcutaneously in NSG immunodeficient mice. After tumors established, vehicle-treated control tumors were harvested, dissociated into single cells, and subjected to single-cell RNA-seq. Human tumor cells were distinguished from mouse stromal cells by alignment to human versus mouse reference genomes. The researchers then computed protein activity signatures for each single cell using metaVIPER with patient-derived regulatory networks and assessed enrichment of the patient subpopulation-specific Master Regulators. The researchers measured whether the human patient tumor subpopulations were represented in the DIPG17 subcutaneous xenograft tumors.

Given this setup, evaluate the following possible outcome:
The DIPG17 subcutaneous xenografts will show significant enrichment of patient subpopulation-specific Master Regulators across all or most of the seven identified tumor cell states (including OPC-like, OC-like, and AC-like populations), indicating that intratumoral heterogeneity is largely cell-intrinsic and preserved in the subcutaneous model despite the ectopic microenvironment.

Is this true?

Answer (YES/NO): YES